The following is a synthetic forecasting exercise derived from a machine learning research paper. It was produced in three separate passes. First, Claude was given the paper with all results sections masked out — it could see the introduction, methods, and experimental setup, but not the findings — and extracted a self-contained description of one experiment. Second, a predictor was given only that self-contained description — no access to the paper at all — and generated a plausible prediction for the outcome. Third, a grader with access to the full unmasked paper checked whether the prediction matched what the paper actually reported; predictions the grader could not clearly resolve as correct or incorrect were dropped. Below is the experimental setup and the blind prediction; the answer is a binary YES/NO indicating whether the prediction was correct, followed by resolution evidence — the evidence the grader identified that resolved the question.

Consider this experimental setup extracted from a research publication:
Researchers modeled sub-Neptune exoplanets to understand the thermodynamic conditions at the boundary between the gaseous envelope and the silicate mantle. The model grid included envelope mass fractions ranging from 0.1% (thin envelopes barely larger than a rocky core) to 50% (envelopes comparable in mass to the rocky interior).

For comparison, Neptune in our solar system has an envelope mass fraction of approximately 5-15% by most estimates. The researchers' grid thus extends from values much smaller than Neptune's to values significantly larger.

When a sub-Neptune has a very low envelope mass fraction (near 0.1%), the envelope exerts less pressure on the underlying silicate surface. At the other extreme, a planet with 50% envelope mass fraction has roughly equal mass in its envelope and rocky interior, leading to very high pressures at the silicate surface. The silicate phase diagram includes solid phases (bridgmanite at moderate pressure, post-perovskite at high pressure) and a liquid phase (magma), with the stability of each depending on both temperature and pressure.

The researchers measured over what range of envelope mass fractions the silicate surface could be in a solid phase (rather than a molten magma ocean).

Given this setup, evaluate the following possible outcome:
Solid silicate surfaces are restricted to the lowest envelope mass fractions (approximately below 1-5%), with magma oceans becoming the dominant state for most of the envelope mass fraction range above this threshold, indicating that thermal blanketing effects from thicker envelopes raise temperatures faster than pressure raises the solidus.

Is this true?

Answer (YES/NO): NO